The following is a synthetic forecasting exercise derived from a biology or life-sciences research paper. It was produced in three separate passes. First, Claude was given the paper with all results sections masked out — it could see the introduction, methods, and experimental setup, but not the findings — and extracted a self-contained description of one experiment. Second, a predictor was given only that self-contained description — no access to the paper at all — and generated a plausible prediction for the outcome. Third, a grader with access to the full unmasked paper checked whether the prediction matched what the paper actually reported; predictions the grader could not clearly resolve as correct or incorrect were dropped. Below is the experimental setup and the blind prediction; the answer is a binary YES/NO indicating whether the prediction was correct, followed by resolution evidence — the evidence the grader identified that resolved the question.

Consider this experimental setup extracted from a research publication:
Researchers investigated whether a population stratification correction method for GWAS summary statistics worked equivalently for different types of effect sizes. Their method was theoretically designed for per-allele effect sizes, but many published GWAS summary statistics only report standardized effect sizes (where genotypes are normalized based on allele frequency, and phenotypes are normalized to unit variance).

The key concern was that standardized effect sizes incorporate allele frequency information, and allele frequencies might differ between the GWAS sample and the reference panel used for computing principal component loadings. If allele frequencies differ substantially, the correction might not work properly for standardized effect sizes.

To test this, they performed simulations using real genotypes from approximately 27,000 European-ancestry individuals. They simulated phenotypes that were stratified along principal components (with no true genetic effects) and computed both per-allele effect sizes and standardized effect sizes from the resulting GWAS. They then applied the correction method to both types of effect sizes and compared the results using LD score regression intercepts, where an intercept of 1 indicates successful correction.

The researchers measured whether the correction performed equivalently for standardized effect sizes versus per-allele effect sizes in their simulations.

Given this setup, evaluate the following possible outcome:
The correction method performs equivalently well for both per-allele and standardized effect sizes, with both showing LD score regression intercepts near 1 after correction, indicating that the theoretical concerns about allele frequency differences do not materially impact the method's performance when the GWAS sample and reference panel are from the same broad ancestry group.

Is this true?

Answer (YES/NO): YES